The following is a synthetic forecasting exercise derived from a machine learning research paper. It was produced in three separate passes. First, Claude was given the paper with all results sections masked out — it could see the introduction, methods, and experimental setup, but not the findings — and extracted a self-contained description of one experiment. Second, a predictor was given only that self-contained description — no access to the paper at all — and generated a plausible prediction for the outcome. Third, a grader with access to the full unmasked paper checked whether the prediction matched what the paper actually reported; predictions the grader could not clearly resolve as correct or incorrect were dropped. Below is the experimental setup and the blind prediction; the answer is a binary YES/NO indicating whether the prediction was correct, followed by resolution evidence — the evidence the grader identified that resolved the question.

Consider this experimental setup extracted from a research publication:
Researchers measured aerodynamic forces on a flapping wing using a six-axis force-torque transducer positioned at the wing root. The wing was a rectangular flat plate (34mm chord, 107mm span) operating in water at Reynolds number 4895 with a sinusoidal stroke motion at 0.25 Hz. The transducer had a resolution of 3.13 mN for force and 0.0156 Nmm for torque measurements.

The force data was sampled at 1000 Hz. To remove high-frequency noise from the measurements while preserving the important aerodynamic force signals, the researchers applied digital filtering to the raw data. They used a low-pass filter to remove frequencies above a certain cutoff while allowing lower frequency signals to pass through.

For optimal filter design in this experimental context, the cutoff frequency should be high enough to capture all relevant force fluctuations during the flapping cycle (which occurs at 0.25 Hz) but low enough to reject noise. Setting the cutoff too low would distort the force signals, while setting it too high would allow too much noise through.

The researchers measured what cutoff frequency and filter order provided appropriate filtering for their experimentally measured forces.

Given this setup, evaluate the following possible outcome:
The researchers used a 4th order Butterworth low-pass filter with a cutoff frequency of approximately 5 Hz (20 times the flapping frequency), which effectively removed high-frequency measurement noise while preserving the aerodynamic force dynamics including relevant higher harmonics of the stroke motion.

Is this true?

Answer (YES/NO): NO